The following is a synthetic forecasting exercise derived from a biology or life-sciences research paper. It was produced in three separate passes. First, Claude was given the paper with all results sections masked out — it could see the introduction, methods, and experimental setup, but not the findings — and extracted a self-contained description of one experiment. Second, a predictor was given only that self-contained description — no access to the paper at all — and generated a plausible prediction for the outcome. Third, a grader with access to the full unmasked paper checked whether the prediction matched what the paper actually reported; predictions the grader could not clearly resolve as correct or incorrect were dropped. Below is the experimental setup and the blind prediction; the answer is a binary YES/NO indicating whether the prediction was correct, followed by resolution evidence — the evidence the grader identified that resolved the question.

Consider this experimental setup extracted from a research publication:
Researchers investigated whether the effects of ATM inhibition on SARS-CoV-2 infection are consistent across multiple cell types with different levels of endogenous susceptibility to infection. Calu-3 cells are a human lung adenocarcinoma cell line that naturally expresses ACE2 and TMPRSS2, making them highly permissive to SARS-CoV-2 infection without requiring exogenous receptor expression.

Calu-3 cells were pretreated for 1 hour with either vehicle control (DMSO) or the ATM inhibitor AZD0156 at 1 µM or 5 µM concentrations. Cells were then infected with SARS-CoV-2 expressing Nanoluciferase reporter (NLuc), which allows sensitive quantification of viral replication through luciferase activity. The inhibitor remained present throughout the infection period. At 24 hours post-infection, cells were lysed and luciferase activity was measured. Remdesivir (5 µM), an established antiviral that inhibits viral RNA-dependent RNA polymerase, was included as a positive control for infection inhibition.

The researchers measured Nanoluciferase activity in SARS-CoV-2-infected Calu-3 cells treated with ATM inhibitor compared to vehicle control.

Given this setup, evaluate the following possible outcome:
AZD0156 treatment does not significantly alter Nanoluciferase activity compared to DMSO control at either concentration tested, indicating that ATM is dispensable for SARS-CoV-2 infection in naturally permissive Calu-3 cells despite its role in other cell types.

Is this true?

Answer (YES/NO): NO